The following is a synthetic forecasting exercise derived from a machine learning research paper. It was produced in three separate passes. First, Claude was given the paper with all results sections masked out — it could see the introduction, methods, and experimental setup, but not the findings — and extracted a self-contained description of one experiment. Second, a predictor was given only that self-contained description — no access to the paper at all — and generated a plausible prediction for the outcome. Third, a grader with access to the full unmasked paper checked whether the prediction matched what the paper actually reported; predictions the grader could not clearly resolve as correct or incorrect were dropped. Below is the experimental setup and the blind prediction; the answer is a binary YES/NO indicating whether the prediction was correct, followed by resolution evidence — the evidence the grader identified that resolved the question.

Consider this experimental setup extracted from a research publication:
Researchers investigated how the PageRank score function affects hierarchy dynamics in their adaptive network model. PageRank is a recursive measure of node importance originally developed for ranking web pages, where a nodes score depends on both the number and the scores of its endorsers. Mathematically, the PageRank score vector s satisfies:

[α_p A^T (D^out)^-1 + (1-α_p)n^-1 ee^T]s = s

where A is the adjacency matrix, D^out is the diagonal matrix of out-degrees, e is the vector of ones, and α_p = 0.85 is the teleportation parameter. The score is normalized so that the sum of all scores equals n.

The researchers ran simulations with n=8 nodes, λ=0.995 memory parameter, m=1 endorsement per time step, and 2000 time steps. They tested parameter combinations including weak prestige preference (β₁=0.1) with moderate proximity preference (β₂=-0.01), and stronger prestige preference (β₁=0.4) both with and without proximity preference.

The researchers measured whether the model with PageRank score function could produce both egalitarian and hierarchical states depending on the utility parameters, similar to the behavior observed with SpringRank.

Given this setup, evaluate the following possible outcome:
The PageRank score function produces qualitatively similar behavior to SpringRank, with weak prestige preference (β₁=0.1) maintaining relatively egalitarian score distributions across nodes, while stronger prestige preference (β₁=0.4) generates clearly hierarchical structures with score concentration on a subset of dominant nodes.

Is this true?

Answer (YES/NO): NO